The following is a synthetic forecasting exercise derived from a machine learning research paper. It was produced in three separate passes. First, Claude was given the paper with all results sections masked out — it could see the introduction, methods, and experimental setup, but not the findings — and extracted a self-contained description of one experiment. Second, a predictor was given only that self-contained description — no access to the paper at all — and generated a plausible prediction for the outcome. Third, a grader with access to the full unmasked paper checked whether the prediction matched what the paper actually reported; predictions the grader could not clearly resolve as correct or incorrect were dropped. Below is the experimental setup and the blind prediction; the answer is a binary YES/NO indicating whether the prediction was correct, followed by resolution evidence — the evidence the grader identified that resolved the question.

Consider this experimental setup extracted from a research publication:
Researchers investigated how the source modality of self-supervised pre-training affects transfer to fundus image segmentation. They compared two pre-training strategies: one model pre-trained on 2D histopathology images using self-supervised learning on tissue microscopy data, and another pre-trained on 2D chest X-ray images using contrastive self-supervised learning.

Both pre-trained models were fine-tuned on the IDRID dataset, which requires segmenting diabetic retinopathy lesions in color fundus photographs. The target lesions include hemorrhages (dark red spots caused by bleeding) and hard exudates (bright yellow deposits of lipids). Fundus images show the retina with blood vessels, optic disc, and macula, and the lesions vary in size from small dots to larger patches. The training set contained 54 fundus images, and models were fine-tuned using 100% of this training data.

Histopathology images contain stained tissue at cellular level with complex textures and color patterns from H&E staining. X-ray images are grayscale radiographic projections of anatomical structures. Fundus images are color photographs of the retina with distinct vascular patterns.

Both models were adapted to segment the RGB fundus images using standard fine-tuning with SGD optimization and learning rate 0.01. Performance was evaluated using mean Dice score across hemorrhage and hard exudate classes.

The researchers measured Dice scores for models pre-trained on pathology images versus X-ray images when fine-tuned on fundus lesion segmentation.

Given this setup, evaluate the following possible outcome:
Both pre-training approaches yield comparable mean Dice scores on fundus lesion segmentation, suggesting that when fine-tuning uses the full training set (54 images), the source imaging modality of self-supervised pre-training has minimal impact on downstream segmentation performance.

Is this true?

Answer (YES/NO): NO